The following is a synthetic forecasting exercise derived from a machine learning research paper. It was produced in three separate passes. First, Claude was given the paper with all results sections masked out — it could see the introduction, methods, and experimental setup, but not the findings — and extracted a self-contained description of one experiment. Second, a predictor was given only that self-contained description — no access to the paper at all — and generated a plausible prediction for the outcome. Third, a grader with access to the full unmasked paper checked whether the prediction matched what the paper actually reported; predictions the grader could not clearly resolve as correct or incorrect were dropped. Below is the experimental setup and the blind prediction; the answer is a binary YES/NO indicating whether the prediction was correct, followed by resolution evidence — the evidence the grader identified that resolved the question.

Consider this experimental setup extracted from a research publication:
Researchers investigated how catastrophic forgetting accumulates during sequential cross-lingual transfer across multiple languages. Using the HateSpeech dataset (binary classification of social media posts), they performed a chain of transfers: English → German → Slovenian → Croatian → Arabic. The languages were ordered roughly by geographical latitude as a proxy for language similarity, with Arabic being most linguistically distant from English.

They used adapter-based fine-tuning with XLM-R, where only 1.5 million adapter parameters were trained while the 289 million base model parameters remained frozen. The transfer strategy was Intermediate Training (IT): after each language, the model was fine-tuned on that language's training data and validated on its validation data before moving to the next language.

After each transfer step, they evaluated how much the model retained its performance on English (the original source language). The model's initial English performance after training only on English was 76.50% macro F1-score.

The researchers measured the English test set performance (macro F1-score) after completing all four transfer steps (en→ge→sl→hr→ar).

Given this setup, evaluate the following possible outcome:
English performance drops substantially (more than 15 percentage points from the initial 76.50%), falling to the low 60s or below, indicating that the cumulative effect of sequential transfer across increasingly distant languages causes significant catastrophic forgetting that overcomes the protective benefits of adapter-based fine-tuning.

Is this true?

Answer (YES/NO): NO